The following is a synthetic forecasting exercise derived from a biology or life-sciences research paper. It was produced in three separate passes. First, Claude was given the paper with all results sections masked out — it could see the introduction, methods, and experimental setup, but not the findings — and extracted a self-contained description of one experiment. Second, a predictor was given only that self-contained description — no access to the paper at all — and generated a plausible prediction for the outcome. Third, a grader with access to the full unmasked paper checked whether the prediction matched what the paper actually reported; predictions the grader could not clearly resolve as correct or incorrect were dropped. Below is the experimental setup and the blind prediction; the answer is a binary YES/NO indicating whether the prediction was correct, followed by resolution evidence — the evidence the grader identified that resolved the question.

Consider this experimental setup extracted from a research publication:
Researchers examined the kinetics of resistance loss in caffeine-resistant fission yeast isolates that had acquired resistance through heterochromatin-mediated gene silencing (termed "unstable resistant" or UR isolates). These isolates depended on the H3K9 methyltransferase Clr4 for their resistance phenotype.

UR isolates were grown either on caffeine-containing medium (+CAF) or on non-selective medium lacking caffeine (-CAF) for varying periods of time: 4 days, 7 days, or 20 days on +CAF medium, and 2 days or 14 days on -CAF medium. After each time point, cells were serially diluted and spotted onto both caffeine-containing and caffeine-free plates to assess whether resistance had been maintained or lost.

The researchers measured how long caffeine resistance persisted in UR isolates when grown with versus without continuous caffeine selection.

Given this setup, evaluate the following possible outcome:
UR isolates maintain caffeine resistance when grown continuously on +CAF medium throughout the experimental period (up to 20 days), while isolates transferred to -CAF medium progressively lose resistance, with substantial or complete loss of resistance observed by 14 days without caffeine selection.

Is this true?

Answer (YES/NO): YES